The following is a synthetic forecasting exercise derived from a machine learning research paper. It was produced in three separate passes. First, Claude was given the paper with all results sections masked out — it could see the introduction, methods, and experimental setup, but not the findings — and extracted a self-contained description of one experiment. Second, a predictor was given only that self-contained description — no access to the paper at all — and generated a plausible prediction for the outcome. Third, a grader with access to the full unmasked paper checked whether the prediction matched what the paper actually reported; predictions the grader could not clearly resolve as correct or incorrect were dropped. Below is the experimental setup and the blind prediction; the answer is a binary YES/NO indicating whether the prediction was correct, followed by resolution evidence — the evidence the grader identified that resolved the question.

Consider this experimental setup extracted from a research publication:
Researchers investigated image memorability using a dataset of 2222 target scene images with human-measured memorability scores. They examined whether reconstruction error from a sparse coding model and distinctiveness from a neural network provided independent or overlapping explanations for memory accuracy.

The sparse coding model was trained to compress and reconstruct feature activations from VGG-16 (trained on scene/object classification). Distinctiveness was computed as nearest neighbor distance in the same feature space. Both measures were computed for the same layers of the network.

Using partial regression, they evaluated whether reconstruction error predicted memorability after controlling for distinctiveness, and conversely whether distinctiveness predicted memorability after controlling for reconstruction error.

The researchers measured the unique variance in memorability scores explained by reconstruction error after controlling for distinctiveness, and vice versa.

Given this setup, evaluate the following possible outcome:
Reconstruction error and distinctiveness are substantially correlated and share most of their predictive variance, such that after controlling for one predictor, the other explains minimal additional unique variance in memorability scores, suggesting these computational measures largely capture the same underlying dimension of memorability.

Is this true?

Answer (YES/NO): NO